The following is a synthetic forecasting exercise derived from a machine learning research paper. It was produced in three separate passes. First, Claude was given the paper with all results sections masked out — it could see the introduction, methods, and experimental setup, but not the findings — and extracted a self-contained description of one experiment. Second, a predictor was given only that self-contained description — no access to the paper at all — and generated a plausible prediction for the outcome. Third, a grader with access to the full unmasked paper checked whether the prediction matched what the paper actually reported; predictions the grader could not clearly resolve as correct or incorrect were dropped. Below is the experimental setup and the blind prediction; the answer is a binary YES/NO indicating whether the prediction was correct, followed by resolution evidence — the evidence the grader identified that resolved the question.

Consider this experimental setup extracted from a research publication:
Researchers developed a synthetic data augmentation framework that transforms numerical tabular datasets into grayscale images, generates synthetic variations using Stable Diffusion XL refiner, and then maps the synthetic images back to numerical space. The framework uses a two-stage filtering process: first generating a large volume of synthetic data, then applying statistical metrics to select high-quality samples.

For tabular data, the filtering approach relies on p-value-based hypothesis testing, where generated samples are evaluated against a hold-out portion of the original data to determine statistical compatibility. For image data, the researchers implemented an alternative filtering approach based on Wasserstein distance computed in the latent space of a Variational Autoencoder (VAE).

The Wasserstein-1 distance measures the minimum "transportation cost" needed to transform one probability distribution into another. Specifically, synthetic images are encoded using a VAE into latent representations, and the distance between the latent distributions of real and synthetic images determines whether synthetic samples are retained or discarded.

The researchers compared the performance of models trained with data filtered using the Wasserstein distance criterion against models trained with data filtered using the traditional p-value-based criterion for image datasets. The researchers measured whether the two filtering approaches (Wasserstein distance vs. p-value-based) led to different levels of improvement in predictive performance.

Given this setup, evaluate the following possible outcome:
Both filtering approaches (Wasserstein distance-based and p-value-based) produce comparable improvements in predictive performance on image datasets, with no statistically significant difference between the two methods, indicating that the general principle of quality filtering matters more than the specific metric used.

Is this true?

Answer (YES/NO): YES